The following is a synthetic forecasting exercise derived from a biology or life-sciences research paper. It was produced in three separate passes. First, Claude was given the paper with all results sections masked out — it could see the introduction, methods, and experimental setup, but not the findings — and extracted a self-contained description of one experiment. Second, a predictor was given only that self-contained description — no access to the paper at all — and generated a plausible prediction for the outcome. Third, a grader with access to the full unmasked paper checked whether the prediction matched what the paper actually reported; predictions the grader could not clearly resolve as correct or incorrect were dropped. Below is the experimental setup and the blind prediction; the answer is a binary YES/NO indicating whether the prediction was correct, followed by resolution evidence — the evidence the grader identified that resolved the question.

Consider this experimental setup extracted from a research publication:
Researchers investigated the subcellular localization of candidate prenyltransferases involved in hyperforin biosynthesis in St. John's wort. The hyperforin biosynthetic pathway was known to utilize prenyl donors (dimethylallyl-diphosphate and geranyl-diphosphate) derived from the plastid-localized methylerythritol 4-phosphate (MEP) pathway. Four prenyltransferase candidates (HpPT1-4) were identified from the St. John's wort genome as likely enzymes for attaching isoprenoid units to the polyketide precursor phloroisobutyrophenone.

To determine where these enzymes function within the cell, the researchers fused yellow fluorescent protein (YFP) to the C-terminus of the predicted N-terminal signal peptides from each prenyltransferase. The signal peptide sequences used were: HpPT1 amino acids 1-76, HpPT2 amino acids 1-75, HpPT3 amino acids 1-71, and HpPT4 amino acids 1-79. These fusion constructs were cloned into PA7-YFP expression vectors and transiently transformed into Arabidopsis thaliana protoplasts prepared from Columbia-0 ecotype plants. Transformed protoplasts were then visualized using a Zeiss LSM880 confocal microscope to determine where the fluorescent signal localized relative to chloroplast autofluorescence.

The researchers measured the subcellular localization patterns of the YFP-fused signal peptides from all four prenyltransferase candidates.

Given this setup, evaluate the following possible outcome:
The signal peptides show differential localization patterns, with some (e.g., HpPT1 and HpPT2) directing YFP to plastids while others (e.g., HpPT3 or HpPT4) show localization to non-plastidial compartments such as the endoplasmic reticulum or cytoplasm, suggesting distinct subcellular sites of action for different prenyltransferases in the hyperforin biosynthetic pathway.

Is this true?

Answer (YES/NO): NO